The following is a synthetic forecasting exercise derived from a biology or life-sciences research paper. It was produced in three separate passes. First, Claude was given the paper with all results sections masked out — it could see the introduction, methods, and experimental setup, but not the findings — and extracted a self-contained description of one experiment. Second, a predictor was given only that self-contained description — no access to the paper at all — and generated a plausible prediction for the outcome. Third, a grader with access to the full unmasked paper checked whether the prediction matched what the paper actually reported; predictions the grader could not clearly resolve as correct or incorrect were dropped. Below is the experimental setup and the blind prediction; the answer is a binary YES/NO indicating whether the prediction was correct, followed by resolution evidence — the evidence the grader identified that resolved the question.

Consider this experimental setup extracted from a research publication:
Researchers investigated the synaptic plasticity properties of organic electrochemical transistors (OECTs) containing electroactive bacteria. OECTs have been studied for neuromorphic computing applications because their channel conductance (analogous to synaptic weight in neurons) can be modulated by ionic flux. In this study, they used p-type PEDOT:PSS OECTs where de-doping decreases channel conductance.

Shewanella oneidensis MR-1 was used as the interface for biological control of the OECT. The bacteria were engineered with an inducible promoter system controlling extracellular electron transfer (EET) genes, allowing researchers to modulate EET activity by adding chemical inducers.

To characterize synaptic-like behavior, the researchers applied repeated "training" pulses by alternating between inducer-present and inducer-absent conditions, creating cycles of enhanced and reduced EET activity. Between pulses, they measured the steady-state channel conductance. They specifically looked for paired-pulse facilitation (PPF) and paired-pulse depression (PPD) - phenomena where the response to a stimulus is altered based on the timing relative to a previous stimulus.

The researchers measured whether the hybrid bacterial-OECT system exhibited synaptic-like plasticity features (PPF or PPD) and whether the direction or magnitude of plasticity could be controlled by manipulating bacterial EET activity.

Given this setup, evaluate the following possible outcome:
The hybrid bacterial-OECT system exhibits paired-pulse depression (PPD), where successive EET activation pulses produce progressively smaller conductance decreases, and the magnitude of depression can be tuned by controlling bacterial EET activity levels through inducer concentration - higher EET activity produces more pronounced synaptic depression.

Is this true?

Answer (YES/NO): NO